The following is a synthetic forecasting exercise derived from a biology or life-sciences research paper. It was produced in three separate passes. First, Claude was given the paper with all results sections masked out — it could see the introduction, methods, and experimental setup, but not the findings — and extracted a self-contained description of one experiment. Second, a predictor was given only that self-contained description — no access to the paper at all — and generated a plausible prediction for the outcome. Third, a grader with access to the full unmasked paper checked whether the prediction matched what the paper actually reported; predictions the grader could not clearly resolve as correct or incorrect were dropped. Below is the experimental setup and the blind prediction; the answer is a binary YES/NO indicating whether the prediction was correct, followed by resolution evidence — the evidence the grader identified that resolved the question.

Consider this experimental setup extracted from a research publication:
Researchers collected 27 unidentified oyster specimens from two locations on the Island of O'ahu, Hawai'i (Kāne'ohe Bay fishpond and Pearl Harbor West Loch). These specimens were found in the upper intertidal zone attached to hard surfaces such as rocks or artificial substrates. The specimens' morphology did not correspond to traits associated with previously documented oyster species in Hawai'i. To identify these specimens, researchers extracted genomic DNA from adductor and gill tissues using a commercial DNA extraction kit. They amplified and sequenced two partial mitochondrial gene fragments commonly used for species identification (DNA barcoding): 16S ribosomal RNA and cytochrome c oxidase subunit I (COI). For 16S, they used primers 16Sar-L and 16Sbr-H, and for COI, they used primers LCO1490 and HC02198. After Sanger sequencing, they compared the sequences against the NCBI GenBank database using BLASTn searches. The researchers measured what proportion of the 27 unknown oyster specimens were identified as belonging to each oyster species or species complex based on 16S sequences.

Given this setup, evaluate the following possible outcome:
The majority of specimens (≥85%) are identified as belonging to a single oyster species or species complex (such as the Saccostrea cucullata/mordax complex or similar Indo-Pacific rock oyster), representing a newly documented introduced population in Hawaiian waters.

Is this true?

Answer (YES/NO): NO